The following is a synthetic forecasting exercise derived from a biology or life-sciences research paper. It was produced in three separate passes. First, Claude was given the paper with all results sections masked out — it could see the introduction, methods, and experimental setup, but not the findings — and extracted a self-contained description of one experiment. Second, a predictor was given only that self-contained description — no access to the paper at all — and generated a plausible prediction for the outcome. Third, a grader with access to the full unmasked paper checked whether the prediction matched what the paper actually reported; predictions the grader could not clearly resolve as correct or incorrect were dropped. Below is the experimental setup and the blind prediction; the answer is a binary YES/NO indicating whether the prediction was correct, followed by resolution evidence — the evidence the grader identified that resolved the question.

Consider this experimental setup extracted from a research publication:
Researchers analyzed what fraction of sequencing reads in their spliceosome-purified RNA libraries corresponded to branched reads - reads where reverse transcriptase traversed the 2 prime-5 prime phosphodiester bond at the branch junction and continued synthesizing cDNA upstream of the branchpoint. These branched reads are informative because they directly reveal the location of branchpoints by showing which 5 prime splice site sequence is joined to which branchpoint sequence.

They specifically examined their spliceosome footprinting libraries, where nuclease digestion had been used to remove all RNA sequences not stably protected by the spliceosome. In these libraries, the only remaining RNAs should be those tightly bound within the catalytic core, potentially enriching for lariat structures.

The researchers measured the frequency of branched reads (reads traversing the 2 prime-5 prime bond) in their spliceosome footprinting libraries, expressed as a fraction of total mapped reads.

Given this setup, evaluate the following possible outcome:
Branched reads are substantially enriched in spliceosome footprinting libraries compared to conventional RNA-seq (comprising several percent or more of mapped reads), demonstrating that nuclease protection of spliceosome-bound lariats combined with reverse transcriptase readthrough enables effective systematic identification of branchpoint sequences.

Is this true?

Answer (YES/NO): NO